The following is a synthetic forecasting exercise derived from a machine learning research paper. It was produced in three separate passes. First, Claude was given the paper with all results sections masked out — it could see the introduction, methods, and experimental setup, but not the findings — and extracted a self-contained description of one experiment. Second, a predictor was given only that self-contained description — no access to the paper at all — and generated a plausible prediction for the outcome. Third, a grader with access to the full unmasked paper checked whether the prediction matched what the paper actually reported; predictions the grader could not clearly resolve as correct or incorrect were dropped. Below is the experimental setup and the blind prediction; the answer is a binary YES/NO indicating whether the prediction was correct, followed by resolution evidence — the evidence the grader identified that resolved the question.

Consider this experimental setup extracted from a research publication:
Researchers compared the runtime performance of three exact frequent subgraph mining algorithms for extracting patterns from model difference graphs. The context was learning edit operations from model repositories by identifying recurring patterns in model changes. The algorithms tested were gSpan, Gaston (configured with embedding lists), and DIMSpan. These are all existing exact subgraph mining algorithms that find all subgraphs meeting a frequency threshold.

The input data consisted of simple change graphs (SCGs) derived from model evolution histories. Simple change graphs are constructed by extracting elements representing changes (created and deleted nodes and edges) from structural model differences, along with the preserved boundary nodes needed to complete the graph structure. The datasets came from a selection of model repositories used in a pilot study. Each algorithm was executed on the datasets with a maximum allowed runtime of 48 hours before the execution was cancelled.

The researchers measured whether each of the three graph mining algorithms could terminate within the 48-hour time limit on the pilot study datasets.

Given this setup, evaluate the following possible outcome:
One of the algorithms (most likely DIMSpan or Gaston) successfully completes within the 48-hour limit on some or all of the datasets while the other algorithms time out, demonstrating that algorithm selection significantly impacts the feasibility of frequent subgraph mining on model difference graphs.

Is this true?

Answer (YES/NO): YES